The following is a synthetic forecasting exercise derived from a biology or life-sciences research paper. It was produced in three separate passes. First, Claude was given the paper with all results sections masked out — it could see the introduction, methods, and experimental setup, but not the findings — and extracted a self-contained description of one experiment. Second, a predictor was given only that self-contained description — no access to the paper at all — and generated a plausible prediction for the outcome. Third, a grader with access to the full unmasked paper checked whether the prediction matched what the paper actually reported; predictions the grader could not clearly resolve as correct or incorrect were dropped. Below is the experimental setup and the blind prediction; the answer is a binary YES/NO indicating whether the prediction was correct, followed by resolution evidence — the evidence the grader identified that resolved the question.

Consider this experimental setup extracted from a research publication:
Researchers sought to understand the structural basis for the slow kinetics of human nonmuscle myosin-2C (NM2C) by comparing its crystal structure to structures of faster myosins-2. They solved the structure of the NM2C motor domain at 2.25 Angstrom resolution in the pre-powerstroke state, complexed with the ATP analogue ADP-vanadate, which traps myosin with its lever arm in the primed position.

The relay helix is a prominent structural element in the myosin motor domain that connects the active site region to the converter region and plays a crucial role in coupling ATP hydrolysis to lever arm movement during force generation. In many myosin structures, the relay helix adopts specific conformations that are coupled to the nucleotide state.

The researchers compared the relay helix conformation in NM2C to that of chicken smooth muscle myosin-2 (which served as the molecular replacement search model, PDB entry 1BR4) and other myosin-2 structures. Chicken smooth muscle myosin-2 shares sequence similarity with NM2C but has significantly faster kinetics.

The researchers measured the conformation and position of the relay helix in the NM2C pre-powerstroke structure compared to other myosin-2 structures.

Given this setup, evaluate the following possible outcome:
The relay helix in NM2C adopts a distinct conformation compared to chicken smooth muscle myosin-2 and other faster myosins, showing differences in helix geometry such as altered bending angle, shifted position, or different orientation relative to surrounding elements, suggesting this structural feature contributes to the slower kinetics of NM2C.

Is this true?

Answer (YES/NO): NO